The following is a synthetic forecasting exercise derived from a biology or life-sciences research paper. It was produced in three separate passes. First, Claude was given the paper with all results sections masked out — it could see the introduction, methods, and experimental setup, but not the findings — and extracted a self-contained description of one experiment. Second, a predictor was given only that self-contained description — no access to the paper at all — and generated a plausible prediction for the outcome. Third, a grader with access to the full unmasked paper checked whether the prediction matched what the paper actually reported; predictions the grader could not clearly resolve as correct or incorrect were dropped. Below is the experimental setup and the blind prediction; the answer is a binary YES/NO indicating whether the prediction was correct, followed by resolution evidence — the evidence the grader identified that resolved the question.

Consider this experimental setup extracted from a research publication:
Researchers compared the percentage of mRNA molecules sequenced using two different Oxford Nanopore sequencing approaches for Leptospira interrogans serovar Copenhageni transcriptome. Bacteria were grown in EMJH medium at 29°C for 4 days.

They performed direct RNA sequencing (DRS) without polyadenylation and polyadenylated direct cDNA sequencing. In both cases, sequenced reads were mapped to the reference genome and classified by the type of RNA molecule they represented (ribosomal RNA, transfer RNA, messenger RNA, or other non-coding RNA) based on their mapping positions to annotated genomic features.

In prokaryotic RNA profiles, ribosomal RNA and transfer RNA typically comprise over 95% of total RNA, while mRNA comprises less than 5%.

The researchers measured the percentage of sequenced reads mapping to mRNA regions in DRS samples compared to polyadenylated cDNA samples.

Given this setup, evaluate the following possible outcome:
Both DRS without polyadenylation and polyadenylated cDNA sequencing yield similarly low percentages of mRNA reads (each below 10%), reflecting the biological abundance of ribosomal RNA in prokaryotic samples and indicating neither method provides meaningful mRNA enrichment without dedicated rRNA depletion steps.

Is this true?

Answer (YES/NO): NO